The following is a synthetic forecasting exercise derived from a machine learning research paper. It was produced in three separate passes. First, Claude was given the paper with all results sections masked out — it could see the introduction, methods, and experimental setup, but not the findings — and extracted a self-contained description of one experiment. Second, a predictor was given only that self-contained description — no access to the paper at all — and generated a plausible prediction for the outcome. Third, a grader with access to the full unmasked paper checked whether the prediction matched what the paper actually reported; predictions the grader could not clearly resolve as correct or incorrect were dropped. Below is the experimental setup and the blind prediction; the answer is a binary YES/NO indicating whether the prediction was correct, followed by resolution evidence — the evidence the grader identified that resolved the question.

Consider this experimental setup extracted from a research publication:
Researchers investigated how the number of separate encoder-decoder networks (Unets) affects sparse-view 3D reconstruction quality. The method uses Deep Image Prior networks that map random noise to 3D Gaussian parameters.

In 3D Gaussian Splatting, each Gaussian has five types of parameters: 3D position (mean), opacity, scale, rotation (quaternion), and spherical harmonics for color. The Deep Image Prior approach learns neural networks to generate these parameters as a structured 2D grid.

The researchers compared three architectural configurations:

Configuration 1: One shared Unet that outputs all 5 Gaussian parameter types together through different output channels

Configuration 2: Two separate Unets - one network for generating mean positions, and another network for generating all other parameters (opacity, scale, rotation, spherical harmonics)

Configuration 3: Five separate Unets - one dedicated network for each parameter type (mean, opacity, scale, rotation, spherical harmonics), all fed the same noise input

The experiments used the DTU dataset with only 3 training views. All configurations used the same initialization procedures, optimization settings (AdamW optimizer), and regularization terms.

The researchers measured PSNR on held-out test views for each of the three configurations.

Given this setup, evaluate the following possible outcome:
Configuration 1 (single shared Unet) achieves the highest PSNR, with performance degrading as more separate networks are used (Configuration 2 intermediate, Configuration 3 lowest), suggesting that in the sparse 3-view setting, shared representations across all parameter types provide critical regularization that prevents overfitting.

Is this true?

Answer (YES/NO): NO